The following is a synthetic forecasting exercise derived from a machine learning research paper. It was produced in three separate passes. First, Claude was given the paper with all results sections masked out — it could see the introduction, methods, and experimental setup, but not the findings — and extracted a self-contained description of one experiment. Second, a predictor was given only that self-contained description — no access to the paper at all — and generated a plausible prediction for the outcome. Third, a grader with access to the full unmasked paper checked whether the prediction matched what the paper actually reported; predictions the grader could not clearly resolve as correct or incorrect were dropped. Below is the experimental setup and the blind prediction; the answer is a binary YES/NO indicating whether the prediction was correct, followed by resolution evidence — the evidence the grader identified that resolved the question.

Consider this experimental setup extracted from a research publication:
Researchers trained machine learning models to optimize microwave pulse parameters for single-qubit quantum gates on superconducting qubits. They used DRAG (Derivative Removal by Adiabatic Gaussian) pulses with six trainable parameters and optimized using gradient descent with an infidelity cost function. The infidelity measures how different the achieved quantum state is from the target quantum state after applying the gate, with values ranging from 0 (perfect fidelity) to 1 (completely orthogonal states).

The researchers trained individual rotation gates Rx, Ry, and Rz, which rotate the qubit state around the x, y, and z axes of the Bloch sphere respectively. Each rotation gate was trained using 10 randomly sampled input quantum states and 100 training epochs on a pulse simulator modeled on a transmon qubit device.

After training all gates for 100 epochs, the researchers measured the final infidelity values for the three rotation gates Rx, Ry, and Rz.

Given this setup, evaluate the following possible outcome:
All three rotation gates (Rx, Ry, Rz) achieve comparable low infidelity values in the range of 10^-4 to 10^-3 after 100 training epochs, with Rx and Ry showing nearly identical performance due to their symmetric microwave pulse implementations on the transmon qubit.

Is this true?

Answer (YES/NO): NO